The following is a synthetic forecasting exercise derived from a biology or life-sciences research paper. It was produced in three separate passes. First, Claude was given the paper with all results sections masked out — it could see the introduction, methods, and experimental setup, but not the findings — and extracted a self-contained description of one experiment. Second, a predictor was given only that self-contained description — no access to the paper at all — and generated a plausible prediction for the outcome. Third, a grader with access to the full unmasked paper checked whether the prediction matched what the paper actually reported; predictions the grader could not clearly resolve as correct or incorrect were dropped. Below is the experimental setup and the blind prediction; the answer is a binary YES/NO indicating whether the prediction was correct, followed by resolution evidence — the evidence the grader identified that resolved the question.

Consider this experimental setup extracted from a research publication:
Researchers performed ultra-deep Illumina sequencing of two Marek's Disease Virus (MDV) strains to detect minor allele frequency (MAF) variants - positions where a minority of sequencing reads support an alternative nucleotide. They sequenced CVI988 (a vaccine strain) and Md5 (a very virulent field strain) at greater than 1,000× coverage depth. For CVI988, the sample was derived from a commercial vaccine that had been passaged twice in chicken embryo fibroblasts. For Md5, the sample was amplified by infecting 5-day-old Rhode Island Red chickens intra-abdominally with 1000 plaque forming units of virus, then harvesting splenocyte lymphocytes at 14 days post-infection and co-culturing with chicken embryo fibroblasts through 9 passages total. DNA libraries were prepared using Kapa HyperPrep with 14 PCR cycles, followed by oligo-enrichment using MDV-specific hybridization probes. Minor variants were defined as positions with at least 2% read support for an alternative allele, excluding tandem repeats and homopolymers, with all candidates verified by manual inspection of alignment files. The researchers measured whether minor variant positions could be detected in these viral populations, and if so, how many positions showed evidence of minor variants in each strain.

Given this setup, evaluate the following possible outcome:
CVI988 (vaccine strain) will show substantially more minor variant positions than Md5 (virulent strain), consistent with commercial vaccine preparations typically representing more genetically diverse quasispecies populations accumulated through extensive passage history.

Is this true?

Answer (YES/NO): NO